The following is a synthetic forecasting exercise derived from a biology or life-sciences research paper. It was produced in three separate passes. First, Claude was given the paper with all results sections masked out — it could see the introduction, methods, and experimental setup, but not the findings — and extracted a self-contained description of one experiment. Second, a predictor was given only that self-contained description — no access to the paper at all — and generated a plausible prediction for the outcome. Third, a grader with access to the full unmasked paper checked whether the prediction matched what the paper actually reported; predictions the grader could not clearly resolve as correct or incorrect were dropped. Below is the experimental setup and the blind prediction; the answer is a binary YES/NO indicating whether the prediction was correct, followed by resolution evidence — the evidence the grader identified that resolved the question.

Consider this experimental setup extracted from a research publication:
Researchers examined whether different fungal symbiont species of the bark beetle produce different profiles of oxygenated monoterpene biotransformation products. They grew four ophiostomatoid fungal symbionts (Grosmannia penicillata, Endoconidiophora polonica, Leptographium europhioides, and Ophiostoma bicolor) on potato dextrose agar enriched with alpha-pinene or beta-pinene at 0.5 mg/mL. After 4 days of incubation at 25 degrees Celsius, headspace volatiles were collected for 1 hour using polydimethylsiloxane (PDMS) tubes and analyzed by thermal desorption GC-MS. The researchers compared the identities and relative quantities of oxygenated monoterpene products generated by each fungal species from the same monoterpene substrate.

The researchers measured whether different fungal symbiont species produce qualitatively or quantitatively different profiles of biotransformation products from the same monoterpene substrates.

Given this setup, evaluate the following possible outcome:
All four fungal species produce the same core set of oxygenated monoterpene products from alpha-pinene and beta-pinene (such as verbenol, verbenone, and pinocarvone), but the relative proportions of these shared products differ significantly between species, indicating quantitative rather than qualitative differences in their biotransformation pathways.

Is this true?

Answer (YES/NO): NO